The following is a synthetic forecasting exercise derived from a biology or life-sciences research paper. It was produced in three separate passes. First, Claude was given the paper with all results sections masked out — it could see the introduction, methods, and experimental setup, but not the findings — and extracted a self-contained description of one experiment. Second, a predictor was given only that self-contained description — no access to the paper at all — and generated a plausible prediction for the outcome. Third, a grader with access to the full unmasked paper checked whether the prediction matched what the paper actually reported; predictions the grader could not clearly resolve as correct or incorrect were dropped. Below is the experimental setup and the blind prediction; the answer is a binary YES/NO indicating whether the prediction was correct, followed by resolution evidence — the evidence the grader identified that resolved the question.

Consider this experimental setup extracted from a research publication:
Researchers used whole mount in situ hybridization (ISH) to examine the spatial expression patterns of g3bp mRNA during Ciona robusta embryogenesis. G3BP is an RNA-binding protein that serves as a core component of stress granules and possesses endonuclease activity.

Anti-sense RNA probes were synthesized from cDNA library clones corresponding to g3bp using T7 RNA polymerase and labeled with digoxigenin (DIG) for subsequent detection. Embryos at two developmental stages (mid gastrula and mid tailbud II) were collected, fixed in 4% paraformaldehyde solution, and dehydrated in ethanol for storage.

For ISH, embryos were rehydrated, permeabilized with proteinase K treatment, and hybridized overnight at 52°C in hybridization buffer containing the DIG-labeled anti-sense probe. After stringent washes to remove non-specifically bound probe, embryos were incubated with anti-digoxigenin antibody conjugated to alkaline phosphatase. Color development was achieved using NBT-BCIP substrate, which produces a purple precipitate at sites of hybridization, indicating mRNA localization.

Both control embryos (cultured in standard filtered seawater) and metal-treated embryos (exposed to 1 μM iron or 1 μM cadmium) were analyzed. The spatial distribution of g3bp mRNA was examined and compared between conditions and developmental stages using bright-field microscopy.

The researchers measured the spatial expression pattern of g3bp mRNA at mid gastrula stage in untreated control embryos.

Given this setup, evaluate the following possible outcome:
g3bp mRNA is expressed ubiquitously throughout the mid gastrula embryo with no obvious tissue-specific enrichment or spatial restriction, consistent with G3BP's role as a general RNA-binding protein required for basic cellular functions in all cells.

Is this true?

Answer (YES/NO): NO